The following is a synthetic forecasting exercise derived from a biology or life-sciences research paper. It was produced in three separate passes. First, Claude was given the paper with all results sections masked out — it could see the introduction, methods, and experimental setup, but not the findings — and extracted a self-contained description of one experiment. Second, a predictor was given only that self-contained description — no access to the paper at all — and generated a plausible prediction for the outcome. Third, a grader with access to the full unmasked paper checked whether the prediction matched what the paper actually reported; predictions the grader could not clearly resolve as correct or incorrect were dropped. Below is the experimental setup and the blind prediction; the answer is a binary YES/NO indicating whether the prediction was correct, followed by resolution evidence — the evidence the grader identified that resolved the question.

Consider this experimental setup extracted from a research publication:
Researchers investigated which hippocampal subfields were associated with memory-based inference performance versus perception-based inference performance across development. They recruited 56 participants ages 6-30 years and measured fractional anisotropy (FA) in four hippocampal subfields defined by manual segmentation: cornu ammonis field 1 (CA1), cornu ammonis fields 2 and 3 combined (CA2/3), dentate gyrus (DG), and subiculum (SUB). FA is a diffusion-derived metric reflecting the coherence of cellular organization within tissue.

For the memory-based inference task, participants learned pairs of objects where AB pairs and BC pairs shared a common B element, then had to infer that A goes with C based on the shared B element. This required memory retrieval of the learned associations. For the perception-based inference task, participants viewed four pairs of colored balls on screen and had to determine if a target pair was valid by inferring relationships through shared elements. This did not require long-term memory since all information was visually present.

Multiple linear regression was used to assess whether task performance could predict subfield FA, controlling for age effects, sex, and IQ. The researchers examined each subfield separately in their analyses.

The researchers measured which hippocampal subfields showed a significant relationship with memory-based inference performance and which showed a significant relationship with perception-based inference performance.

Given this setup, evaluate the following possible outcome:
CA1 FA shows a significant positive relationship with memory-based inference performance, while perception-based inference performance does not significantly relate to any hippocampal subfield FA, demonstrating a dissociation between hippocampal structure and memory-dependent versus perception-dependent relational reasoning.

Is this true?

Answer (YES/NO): NO